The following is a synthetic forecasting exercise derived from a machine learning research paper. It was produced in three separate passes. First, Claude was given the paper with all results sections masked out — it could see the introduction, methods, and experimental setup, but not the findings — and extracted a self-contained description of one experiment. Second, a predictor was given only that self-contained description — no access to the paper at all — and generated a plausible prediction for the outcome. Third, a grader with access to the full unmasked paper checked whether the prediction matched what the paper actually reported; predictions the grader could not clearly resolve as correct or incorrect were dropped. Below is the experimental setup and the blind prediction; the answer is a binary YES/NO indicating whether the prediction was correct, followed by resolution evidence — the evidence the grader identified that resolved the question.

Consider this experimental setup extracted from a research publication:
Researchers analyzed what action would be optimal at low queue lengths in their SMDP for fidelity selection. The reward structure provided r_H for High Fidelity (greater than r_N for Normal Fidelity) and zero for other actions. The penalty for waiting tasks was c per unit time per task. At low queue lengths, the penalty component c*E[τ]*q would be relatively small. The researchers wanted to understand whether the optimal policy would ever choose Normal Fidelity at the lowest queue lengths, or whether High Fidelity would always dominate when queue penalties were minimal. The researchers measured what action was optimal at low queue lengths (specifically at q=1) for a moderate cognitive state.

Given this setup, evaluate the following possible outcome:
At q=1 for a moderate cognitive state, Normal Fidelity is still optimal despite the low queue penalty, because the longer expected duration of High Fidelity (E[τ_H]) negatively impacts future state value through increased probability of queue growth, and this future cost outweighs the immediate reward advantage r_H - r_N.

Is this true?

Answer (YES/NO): NO